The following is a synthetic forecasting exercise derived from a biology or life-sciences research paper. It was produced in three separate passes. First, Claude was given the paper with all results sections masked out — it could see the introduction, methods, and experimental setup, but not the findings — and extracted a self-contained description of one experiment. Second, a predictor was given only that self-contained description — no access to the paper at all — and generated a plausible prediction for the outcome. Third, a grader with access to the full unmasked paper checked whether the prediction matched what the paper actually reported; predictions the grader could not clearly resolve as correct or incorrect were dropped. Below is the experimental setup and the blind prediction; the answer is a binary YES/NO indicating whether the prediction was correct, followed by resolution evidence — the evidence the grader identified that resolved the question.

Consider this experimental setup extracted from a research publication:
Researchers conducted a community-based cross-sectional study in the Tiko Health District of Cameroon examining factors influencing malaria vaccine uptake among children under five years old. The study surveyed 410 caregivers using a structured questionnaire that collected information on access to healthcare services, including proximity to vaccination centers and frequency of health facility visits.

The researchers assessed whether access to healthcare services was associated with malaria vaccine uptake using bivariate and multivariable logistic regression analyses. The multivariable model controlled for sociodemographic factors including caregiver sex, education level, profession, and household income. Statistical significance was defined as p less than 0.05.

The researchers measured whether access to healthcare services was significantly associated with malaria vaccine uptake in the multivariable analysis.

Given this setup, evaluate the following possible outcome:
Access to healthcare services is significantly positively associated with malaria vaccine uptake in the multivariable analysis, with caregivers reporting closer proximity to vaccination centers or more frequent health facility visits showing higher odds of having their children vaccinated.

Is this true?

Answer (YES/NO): YES